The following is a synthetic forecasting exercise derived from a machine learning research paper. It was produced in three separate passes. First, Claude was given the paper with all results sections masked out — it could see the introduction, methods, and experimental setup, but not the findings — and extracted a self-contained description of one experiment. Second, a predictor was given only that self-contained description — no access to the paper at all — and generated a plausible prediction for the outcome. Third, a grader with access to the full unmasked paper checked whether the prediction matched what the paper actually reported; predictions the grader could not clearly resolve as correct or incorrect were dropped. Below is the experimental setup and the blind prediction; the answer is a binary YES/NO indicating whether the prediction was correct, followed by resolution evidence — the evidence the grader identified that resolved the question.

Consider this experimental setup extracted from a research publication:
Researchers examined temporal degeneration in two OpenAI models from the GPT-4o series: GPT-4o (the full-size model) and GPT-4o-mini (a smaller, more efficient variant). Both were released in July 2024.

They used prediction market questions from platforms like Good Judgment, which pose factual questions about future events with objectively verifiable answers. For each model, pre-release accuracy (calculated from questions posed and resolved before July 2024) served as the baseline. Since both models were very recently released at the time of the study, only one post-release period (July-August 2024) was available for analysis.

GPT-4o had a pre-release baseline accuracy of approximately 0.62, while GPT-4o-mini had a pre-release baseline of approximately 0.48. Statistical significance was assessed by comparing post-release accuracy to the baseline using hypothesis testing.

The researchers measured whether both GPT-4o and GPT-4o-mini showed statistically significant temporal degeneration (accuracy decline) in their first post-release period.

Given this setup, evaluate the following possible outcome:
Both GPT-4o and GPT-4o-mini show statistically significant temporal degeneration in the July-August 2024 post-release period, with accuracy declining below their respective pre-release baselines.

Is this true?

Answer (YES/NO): YES